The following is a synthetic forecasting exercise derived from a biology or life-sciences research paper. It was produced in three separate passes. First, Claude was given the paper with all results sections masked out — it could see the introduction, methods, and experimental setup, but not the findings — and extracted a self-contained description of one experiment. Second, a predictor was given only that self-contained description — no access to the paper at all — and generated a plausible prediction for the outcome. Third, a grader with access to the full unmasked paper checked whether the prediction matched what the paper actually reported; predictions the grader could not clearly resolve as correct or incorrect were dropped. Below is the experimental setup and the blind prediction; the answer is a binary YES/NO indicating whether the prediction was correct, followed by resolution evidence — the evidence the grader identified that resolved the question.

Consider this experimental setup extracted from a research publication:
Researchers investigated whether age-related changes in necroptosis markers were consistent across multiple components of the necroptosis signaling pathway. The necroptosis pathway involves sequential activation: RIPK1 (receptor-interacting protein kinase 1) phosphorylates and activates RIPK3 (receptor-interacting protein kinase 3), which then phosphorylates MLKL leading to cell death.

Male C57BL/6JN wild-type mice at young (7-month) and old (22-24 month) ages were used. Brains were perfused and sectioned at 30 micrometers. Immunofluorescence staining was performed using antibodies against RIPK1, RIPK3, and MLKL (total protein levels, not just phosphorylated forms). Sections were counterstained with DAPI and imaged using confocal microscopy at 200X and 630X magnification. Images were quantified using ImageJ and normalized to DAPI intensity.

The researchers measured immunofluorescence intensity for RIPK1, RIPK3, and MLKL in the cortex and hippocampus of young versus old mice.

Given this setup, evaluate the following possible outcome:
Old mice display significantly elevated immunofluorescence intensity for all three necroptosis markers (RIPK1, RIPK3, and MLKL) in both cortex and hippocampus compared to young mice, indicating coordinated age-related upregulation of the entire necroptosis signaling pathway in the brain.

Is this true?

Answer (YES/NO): YES